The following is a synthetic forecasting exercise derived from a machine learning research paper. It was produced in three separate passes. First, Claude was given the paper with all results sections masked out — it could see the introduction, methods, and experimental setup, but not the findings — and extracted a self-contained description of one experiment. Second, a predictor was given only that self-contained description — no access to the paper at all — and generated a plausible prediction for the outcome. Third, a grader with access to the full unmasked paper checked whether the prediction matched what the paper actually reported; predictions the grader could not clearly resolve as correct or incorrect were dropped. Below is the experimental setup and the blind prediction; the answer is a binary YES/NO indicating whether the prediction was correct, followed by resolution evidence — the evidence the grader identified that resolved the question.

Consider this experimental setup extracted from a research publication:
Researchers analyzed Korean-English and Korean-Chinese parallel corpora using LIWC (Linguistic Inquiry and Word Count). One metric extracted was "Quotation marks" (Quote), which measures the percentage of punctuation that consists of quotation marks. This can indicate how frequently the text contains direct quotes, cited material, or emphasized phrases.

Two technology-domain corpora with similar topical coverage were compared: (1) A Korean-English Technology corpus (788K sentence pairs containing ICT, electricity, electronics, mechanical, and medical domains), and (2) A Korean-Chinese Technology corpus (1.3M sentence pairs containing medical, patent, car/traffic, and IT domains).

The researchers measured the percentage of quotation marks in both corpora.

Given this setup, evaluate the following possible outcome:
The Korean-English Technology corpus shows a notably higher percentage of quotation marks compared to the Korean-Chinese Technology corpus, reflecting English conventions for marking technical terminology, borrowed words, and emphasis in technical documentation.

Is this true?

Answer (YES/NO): NO